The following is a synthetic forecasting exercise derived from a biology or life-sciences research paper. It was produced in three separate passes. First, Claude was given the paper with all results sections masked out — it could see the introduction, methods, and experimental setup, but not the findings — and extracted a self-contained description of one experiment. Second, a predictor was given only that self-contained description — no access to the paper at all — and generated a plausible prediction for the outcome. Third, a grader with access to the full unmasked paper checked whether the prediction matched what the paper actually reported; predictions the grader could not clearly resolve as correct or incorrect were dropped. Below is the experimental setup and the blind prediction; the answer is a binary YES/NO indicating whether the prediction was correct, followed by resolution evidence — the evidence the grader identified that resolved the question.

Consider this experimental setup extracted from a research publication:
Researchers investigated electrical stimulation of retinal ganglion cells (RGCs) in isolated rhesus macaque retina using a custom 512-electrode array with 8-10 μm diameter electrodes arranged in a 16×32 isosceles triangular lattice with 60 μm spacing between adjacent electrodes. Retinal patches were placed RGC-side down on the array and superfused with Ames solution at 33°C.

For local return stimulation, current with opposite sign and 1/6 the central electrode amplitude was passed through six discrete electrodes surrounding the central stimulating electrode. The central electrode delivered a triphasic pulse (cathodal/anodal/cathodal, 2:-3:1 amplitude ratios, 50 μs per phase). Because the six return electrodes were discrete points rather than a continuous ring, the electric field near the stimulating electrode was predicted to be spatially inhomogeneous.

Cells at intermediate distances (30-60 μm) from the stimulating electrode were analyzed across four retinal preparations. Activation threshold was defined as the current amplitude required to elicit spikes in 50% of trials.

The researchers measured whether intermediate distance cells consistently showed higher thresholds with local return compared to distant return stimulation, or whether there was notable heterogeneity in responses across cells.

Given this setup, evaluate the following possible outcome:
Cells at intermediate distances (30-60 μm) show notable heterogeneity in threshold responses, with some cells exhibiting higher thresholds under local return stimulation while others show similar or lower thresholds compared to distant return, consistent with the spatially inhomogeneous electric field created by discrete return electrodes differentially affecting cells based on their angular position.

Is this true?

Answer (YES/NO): YES